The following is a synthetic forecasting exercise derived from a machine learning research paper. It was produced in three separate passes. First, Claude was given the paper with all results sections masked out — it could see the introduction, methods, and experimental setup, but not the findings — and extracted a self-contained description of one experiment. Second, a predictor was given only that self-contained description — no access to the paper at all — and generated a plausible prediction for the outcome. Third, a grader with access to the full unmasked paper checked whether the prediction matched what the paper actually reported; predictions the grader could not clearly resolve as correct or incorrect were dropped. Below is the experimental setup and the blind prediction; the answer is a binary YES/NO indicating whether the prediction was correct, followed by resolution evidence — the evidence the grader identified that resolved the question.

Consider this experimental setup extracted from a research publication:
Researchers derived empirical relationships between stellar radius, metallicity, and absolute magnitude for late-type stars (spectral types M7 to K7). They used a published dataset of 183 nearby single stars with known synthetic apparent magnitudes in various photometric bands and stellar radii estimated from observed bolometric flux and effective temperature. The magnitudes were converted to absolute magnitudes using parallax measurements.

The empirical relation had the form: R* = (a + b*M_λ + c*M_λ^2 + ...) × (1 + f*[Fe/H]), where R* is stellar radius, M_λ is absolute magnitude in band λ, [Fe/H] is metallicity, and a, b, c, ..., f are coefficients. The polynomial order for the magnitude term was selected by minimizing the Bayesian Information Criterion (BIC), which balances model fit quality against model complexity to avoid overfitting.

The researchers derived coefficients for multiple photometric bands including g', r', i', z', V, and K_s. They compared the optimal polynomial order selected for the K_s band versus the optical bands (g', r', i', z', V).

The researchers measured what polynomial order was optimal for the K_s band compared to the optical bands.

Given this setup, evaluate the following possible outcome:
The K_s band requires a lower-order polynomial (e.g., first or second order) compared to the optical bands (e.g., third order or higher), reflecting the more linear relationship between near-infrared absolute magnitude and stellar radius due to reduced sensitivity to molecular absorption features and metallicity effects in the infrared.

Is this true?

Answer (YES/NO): YES